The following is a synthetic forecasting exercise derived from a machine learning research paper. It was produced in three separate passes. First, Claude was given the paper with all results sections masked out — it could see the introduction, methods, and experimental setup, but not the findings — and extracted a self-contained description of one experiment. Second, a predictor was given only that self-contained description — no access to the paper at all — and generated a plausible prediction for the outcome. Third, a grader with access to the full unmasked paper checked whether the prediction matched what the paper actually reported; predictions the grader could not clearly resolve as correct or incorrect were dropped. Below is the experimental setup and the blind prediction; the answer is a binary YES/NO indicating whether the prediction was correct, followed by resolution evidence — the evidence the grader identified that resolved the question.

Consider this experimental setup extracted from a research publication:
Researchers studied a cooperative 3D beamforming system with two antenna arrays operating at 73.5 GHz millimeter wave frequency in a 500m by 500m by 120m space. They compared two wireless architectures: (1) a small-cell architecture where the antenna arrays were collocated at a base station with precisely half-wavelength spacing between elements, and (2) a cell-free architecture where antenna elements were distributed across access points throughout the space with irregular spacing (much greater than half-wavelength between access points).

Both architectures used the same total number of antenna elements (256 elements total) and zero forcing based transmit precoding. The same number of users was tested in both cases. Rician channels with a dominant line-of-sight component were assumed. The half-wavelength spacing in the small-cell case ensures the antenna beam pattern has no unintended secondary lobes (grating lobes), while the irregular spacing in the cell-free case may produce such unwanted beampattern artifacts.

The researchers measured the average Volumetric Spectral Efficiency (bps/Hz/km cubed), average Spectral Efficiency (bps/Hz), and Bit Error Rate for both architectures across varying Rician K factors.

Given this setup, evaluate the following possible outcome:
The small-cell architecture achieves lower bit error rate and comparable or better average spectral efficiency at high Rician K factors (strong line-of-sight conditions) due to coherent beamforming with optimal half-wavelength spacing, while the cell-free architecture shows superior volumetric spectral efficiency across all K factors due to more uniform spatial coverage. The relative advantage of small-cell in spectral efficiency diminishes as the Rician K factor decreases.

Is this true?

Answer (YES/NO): NO